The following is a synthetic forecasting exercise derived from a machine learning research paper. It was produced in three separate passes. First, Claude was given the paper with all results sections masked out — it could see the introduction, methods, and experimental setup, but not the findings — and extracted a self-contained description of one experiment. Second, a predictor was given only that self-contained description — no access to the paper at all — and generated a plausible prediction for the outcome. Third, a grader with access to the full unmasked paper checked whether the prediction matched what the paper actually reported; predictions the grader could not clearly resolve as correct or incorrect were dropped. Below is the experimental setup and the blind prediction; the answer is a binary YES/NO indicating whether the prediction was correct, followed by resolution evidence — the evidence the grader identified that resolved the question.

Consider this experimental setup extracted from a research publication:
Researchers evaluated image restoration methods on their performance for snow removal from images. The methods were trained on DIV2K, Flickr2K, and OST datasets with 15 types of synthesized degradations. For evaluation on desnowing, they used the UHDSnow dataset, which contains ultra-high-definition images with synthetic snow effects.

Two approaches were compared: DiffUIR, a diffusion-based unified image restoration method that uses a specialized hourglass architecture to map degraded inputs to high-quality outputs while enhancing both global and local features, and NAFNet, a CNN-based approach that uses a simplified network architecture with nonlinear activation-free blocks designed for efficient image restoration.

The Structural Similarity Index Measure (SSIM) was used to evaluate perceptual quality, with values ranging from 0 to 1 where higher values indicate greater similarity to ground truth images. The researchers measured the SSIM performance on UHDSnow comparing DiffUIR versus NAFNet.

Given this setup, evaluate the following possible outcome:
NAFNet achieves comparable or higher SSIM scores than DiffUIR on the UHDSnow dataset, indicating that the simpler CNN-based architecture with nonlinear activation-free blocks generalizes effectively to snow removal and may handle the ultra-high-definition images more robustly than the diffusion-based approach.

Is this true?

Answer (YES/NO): NO